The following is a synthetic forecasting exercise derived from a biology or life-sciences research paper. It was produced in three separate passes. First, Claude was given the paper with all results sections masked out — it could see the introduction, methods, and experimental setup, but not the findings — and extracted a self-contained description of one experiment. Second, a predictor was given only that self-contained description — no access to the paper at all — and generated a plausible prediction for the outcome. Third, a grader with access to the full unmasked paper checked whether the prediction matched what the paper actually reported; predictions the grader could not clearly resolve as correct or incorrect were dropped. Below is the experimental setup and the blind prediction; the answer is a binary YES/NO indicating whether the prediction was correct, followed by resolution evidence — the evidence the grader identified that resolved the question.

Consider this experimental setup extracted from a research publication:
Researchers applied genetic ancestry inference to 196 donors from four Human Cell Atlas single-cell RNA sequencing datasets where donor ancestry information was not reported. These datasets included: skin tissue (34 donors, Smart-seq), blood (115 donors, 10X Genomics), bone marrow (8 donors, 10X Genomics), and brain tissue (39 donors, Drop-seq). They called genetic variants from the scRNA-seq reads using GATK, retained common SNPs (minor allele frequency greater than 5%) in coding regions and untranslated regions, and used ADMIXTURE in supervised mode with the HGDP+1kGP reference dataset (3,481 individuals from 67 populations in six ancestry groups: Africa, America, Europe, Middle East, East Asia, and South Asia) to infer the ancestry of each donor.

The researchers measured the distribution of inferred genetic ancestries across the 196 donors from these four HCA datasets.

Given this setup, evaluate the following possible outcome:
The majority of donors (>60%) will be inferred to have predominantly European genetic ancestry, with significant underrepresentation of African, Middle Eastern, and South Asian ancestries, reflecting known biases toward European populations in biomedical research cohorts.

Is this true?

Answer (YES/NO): YES